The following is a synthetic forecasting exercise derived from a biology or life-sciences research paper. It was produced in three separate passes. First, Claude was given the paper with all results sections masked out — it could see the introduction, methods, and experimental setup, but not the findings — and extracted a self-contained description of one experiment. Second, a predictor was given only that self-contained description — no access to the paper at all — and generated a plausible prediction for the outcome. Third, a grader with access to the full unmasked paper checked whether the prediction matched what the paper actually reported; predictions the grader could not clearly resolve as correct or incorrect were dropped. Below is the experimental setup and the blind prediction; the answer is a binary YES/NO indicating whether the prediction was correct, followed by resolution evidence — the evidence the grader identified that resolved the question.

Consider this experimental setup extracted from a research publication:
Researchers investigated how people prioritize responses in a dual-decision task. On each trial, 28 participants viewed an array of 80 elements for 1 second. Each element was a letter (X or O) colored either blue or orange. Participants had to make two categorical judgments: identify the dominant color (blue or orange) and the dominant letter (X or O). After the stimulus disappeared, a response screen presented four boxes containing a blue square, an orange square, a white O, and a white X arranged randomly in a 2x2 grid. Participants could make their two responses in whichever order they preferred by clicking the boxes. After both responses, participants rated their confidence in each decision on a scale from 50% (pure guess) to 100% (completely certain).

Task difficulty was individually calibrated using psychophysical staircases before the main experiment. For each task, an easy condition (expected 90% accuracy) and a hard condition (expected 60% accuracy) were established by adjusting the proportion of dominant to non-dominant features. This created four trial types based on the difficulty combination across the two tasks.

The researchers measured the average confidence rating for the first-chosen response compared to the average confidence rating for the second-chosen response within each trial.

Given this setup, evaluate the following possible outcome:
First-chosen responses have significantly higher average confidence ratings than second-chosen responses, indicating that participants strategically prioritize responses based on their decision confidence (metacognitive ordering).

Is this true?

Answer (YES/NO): YES